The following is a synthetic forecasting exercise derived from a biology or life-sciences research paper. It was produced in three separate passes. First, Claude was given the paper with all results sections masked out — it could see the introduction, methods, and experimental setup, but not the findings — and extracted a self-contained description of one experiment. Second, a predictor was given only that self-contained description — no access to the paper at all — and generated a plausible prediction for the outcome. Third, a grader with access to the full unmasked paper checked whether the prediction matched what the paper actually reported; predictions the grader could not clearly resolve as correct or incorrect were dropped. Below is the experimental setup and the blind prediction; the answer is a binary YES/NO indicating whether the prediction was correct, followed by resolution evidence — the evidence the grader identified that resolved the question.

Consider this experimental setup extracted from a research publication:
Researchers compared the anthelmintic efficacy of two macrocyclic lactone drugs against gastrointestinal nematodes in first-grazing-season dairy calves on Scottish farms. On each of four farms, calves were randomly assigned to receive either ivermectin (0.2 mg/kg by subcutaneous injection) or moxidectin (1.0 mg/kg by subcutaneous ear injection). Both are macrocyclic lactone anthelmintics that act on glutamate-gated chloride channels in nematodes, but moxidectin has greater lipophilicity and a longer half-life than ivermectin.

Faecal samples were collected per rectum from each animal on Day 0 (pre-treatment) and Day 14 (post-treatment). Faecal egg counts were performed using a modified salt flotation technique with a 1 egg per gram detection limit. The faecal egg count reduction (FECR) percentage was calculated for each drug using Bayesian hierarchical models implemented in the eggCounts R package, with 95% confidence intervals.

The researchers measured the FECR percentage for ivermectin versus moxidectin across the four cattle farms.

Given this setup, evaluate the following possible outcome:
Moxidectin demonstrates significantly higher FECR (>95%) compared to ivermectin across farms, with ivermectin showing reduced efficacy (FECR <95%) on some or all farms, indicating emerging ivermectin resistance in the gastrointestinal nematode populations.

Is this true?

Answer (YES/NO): NO